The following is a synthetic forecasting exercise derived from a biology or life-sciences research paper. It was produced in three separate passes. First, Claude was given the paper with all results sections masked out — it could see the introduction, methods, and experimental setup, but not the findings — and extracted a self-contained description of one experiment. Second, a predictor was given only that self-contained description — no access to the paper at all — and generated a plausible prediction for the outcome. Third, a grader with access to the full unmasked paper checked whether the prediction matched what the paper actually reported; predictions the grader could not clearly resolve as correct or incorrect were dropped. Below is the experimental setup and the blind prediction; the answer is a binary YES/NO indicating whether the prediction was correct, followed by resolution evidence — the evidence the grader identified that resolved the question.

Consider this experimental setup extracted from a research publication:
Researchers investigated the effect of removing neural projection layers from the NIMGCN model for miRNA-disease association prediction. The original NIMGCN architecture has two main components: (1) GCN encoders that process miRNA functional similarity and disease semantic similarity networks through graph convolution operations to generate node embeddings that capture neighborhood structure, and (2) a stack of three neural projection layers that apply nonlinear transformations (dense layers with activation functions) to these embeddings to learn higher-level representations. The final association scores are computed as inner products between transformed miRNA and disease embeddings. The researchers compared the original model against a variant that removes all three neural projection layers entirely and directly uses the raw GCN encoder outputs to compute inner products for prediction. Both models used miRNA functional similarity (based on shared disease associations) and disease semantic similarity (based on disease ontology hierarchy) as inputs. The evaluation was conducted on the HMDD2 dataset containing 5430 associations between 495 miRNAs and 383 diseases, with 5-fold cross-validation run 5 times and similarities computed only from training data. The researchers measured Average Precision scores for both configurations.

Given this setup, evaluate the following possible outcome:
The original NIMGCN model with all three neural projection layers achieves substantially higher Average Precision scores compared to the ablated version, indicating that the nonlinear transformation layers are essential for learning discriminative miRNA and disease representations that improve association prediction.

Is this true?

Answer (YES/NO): NO